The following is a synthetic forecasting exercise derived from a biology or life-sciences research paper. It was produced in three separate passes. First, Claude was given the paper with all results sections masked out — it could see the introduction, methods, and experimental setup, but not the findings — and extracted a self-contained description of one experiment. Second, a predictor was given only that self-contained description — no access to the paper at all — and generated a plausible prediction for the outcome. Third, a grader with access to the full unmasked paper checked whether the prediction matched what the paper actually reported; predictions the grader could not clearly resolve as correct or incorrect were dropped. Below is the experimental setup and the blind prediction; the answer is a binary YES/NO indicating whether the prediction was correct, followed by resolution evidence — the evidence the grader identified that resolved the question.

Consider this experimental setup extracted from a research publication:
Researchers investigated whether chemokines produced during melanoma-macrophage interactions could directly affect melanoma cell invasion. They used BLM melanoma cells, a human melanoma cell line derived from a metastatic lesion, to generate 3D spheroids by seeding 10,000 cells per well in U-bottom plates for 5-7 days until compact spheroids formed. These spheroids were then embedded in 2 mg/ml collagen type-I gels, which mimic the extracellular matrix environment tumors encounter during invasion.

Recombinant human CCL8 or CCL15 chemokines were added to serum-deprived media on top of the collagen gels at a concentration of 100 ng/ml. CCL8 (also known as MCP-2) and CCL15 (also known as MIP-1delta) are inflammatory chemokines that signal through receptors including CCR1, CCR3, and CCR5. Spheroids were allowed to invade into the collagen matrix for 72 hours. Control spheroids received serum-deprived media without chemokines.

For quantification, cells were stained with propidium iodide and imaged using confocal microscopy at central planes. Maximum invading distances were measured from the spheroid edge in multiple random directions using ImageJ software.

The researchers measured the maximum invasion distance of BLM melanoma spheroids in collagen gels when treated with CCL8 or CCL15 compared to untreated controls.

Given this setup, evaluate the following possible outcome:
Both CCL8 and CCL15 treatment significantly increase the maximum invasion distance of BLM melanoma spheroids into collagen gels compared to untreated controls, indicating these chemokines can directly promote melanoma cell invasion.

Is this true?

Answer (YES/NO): YES